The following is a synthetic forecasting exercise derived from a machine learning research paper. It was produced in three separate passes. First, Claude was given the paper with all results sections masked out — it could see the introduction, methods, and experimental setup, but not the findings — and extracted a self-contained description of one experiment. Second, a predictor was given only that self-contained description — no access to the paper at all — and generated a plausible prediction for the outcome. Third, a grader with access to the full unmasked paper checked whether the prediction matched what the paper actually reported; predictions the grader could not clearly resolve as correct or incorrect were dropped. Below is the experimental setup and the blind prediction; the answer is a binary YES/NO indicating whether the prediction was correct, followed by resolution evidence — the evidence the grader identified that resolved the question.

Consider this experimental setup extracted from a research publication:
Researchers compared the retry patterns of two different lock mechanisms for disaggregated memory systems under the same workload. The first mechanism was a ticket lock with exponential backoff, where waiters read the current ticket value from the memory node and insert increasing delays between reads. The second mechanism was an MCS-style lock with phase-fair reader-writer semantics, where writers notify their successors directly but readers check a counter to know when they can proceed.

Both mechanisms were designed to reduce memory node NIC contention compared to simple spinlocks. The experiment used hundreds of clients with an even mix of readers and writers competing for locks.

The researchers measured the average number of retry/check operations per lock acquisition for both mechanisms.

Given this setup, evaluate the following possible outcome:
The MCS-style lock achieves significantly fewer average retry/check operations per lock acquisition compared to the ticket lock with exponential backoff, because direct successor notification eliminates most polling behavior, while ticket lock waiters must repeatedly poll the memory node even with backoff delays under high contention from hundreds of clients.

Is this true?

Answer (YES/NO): YES